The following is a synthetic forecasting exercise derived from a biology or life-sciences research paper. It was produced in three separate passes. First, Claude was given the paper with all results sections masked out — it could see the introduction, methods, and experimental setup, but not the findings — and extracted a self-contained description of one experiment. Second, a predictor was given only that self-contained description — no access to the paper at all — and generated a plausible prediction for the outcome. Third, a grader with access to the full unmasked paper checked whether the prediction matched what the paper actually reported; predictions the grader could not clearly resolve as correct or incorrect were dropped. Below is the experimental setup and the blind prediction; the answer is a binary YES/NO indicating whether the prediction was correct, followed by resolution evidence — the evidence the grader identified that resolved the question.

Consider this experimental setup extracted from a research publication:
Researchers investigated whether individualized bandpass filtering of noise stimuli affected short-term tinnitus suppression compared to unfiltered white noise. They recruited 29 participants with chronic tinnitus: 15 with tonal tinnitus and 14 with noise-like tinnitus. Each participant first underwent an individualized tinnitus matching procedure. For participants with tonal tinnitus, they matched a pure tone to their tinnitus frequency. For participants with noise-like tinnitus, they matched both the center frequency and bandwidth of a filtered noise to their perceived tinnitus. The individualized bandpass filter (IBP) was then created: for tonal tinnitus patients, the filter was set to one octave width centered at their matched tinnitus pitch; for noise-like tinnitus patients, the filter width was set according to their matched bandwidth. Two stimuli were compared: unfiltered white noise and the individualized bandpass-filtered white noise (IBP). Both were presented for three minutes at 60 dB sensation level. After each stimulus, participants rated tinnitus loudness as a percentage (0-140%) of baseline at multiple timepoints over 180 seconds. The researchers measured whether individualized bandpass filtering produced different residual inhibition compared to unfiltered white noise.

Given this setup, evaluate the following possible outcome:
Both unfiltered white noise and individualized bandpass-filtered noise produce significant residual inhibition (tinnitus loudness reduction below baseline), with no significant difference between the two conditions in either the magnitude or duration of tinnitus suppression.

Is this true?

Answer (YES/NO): YES